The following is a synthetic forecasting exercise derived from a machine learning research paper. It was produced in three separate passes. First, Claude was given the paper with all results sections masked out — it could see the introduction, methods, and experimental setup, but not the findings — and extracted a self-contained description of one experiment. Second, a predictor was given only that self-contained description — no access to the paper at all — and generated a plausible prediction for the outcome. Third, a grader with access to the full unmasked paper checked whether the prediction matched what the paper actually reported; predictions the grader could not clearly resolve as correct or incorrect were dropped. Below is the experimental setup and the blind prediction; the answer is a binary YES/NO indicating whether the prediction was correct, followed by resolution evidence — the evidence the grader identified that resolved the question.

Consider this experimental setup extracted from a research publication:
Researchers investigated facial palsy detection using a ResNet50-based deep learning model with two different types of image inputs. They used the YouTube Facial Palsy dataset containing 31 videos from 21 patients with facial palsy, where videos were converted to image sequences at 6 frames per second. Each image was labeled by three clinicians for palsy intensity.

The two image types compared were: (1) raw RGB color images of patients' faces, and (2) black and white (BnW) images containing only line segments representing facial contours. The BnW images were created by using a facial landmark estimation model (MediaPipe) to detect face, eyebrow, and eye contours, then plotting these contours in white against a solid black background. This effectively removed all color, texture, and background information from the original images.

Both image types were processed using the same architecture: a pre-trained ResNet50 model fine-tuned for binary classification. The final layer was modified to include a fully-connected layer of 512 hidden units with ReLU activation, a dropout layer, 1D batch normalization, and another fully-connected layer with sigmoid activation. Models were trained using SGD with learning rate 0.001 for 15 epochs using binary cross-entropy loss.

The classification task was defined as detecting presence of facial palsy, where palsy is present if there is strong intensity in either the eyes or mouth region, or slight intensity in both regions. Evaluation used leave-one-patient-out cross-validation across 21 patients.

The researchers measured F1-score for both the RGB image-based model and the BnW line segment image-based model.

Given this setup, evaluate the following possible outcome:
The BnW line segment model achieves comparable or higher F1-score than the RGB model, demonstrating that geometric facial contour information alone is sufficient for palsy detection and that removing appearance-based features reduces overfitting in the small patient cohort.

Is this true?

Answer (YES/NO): YES